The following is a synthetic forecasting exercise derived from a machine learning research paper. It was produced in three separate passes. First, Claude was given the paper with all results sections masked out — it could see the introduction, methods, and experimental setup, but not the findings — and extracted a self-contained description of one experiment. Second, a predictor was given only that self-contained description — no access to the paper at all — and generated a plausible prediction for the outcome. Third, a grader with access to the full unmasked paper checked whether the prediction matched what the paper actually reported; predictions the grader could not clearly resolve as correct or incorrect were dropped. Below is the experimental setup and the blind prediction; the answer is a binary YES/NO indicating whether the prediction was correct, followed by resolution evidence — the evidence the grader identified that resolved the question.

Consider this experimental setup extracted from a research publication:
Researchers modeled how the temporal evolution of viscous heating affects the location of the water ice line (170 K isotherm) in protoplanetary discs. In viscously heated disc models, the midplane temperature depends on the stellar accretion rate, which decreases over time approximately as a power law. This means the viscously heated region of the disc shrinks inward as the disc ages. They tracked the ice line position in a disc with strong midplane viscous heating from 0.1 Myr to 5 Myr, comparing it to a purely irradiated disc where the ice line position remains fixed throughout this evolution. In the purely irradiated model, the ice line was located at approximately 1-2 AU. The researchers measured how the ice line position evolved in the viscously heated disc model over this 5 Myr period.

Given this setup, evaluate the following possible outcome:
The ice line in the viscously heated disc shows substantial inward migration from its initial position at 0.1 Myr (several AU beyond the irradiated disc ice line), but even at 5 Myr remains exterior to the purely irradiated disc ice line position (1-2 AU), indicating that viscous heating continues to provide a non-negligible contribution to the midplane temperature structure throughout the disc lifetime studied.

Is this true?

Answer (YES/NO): NO